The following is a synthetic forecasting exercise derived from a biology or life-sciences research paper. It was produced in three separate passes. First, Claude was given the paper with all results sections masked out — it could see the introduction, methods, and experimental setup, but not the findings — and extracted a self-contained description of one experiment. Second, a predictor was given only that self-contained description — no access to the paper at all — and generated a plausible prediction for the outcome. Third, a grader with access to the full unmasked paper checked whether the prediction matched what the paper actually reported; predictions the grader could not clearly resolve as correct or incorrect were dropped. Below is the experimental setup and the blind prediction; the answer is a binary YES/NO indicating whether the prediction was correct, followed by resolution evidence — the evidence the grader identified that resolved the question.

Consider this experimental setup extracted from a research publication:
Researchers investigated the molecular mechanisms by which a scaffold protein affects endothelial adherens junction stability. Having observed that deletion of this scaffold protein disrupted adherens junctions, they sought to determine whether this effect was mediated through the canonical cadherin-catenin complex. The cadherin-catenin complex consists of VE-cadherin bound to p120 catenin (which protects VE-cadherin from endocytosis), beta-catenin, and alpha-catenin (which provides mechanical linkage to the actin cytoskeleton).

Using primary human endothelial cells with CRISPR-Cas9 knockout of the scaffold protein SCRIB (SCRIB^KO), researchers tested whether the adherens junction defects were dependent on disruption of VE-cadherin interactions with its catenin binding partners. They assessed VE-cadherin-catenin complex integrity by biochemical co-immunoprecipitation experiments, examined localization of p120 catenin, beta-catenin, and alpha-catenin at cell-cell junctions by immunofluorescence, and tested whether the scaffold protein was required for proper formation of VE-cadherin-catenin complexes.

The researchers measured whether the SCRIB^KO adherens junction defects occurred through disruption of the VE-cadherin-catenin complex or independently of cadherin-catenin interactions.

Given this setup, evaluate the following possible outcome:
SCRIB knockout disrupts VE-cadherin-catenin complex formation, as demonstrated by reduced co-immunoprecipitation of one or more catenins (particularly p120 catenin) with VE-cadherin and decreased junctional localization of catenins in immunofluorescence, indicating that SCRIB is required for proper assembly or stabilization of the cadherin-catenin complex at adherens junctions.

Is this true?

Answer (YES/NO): NO